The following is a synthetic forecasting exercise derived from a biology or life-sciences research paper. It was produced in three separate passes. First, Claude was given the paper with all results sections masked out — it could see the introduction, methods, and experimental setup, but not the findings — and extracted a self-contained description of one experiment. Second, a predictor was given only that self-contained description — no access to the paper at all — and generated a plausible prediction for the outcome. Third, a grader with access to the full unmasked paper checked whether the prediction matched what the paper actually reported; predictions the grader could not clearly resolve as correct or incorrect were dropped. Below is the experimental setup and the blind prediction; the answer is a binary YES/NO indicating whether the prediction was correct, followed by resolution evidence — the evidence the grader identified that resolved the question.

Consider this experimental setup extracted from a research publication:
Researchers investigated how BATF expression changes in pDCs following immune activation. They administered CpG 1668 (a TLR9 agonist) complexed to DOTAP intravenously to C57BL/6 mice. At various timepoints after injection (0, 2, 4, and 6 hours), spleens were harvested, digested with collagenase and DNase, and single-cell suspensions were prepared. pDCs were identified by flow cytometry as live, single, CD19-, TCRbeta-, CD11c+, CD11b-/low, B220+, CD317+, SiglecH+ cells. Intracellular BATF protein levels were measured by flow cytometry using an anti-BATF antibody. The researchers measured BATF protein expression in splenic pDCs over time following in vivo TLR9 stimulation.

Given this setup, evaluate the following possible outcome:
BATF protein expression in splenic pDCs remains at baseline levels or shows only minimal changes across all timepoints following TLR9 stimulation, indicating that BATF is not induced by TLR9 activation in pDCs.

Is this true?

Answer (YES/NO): NO